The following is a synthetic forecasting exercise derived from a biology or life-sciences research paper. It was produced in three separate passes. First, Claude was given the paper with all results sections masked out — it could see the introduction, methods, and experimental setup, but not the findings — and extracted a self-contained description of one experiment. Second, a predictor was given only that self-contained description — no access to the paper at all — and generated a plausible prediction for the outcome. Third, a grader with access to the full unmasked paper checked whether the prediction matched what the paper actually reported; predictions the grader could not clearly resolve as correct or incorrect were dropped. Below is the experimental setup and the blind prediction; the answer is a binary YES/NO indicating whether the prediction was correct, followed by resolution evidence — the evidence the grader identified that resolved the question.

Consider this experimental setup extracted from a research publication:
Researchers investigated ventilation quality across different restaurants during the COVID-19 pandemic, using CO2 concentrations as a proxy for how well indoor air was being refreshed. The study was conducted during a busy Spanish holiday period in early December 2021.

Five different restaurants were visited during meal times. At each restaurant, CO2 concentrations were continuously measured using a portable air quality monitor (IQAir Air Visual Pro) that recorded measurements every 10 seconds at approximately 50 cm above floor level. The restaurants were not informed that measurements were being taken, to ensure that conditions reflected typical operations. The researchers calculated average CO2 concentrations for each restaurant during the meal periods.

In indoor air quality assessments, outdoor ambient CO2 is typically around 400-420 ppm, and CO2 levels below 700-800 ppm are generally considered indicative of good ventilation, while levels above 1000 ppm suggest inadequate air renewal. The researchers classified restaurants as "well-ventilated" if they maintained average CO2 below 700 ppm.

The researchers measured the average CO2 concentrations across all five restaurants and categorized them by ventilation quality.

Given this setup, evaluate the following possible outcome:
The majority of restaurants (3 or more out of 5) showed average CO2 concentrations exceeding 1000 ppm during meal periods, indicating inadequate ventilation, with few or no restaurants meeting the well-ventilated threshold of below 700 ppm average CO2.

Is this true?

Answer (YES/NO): NO